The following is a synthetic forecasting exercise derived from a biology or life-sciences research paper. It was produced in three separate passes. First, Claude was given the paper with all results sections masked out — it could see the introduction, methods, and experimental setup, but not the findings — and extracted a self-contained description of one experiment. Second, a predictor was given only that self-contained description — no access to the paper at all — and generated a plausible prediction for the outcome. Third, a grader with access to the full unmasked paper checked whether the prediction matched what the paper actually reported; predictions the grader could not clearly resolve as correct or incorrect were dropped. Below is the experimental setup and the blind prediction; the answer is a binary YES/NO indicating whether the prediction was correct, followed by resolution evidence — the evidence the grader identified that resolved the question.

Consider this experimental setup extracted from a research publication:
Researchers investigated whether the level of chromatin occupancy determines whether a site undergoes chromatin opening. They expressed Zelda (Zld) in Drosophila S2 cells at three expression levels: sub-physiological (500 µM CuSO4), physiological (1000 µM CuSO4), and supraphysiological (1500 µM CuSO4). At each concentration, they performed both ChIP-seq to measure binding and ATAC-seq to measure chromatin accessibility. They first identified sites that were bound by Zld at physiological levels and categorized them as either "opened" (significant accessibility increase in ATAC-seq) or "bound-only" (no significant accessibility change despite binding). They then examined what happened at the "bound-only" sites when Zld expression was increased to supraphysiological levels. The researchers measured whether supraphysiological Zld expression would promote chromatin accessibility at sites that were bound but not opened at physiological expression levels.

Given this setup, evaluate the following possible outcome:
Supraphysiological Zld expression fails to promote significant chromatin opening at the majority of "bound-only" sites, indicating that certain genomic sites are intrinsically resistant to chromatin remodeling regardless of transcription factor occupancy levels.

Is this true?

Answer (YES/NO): NO